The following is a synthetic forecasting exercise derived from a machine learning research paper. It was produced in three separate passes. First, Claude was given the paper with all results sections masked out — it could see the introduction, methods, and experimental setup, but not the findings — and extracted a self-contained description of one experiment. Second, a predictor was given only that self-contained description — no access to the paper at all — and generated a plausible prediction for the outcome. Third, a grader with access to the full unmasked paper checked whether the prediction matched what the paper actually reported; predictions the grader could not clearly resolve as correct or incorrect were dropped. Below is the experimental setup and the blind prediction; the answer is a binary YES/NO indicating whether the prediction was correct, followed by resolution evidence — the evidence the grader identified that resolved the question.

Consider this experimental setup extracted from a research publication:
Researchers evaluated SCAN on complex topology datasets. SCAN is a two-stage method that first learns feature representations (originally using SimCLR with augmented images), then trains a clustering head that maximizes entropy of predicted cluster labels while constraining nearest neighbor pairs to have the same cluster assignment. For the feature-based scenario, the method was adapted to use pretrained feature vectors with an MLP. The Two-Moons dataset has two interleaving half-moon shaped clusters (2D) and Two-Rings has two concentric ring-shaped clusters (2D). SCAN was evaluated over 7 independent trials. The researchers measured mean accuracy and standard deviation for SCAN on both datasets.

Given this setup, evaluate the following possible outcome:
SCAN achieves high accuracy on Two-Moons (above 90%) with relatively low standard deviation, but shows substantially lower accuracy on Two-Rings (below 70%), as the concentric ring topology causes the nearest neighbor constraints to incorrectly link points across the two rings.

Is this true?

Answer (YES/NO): NO